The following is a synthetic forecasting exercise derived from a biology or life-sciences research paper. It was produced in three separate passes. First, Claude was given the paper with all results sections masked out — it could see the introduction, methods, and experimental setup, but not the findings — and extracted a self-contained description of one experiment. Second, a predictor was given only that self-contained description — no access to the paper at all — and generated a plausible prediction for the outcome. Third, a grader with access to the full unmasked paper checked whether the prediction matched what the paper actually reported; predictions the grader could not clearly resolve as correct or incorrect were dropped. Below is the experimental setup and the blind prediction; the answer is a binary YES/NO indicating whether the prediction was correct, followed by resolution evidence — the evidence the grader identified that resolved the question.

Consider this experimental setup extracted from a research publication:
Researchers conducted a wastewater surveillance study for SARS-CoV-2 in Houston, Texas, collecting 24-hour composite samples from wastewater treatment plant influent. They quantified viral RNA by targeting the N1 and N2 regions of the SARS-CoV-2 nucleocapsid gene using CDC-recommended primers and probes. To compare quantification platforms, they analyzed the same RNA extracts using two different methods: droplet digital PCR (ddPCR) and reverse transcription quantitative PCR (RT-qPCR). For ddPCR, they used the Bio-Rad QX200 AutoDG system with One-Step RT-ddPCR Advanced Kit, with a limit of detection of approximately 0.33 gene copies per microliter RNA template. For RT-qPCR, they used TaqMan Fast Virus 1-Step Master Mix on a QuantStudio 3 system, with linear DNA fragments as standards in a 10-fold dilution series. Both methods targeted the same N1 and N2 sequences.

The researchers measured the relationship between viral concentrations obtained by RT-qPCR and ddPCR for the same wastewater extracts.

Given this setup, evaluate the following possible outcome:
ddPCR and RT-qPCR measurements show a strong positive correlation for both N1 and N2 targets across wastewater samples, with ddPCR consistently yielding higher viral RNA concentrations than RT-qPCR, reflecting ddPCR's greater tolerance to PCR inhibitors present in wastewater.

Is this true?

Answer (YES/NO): NO